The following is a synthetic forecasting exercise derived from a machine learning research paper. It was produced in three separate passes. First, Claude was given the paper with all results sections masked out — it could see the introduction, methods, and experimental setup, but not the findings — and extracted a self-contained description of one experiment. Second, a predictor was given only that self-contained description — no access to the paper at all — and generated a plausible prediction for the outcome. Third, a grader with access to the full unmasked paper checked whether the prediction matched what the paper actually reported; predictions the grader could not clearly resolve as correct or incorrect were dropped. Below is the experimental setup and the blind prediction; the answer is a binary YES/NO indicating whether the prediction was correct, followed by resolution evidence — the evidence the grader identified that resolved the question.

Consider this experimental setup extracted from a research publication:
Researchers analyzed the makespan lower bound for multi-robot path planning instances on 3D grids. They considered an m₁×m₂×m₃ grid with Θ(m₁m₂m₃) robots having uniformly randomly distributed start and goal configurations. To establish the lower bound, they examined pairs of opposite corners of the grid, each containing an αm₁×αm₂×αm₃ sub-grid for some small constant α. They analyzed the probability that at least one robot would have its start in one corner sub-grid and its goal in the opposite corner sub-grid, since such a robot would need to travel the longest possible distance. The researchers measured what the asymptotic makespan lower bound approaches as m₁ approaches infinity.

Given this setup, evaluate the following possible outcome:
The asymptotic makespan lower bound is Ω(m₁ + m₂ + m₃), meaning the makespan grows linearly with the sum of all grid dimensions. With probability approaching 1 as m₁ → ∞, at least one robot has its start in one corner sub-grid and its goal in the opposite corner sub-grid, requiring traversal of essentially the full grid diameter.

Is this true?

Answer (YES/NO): YES